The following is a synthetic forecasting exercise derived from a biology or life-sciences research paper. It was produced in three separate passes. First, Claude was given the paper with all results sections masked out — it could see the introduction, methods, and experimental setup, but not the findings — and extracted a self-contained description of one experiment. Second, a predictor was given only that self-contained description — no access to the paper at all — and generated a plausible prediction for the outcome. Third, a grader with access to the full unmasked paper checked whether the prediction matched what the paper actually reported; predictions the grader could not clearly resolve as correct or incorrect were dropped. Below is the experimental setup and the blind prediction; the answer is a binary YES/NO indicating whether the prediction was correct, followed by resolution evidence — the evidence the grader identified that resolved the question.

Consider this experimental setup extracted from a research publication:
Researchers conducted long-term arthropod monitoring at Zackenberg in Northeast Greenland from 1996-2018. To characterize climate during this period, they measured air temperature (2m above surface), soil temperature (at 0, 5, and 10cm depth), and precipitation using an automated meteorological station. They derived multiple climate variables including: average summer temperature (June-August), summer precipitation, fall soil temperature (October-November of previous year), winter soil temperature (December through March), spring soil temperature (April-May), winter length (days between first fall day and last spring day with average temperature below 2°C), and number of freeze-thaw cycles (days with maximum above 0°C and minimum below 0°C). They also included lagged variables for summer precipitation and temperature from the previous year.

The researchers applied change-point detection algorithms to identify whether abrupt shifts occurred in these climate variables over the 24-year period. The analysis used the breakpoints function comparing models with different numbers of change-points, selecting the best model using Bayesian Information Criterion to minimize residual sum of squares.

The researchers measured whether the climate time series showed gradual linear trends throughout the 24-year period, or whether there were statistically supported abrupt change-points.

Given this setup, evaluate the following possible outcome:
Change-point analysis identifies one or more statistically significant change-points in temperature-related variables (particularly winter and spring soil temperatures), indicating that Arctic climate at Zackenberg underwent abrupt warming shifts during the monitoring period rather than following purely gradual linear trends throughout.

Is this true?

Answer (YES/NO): YES